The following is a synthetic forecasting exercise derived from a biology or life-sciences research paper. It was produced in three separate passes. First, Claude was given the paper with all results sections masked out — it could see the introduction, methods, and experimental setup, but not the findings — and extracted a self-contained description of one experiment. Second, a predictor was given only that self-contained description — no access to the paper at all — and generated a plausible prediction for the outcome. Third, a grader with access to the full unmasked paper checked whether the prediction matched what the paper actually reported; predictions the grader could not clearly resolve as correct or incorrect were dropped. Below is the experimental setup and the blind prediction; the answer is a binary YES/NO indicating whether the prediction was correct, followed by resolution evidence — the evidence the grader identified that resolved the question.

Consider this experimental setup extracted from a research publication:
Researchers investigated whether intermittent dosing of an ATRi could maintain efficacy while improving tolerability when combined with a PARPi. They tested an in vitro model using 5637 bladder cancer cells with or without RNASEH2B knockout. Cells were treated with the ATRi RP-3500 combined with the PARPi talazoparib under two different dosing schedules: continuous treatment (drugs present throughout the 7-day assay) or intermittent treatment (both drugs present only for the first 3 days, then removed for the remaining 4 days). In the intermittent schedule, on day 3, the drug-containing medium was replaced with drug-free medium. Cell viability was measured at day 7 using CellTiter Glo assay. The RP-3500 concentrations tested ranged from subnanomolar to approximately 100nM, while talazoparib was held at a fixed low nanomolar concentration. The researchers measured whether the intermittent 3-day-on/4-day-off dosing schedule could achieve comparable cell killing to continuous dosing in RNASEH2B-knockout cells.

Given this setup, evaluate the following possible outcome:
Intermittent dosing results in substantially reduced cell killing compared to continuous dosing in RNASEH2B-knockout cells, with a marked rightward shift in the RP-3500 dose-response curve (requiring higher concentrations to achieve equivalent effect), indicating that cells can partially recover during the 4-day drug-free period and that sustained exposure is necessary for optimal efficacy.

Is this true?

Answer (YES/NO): NO